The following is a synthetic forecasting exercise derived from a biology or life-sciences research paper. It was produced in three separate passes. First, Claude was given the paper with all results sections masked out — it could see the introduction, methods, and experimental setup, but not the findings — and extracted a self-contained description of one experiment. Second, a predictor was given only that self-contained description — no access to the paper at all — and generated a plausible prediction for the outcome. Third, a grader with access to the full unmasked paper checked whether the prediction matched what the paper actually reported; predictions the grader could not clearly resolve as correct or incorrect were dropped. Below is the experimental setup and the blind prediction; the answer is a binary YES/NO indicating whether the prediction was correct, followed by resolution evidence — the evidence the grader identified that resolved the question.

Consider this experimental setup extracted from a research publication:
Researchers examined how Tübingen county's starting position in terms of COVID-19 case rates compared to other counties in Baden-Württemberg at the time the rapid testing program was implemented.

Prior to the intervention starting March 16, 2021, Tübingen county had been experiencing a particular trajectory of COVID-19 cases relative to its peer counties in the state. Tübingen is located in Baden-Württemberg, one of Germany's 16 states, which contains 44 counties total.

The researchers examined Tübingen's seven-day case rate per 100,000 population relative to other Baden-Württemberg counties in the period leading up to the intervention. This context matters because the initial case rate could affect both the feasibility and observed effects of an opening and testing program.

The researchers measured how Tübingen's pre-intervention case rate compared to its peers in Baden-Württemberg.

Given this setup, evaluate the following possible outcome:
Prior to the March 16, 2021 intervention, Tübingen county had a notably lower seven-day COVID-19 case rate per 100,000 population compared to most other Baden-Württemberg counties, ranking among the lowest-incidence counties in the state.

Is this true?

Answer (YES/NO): YES